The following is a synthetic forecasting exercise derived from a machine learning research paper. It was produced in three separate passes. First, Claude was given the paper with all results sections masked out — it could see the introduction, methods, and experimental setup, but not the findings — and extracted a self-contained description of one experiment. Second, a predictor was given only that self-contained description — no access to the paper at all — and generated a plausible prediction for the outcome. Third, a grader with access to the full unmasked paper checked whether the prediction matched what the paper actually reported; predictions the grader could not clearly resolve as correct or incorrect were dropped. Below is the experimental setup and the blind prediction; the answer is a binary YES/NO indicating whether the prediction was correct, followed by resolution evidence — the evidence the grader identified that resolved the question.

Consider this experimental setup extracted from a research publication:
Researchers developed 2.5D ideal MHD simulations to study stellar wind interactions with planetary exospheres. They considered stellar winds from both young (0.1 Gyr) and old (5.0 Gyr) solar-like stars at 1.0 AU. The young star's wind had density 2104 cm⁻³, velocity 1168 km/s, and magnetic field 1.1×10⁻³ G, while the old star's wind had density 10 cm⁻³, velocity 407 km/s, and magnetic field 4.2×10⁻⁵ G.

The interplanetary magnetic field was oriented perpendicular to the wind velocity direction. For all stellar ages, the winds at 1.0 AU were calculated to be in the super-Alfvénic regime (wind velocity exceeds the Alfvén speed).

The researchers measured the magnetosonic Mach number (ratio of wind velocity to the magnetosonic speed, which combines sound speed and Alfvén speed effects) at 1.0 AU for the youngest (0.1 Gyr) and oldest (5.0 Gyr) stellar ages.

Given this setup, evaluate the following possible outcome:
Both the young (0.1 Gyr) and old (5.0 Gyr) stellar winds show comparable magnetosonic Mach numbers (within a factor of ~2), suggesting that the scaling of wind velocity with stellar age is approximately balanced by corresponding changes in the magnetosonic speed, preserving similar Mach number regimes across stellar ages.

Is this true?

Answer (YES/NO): YES